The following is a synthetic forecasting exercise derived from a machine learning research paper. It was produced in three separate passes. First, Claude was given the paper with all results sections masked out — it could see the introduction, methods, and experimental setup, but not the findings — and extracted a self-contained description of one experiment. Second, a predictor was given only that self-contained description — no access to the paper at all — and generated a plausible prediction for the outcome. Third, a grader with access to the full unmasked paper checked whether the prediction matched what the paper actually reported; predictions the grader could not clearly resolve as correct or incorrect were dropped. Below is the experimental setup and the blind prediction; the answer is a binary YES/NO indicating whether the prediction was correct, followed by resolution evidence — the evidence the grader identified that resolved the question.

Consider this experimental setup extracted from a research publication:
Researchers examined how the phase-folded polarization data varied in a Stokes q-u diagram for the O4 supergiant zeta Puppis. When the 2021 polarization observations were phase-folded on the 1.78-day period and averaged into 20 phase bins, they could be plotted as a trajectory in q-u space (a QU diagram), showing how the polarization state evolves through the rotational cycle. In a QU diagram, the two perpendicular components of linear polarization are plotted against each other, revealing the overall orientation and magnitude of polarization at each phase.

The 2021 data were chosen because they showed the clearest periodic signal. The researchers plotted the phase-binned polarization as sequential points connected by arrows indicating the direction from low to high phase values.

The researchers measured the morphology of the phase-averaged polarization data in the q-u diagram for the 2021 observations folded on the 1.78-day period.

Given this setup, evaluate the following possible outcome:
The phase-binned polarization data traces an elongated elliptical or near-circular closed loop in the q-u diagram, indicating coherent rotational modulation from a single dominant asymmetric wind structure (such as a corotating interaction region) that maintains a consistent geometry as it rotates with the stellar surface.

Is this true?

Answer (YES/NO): NO